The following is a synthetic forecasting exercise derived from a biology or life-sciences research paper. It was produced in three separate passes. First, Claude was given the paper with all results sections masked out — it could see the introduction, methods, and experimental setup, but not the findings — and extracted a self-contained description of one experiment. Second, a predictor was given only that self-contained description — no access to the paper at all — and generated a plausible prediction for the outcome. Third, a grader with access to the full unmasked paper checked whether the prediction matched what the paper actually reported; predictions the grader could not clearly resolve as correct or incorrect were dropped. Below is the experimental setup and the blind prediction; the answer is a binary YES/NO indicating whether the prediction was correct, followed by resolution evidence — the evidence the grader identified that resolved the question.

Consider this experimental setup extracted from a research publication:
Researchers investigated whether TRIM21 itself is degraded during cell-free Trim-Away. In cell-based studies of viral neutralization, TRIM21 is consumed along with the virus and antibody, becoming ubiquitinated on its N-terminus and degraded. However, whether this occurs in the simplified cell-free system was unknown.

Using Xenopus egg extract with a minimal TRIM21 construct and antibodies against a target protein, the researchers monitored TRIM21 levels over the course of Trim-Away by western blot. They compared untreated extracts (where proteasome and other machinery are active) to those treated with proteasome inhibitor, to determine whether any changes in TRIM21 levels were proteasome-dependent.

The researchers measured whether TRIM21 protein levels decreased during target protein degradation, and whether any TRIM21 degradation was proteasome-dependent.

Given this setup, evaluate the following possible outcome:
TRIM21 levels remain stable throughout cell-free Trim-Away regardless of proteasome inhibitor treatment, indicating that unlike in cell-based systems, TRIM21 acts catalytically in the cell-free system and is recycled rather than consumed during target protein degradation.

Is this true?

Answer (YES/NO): NO